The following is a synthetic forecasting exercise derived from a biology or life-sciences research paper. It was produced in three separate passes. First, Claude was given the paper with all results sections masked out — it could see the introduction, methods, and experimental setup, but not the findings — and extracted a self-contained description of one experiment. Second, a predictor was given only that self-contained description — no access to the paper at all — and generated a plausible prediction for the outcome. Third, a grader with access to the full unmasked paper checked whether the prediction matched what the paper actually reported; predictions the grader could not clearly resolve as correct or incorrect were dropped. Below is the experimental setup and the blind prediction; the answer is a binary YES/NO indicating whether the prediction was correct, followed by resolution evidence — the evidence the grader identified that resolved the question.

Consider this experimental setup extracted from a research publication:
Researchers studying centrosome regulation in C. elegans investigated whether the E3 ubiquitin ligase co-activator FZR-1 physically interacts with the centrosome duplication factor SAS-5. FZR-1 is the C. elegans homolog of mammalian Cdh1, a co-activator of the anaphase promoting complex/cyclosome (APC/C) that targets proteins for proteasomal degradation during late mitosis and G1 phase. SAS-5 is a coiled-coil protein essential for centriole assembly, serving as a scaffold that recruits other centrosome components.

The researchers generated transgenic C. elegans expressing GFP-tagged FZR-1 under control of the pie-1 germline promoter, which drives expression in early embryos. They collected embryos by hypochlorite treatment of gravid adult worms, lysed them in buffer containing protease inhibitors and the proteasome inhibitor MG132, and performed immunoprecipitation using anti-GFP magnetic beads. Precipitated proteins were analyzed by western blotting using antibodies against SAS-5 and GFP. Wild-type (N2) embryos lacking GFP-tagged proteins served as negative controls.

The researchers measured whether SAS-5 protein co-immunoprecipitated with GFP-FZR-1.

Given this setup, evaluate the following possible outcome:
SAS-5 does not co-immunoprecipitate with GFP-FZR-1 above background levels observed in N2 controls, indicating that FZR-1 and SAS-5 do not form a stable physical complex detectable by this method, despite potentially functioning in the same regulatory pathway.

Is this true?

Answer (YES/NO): NO